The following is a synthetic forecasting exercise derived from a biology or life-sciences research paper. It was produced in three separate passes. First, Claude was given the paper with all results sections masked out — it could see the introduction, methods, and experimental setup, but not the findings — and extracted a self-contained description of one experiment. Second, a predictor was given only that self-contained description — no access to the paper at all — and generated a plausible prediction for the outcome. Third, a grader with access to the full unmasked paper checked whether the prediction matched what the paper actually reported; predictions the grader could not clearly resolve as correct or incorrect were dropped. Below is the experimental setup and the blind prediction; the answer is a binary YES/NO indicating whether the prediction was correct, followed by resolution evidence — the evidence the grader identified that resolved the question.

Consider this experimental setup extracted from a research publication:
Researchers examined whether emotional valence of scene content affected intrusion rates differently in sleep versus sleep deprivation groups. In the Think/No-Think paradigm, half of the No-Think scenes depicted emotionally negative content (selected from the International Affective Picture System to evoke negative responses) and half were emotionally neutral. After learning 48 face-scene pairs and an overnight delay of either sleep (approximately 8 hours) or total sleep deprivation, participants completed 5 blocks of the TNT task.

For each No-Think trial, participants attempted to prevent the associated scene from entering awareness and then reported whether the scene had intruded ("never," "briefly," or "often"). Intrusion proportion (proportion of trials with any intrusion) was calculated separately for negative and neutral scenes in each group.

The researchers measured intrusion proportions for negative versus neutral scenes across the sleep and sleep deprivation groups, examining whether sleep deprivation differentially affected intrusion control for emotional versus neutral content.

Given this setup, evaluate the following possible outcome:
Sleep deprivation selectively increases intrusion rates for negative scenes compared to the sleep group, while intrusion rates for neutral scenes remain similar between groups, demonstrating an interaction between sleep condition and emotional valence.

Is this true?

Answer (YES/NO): NO